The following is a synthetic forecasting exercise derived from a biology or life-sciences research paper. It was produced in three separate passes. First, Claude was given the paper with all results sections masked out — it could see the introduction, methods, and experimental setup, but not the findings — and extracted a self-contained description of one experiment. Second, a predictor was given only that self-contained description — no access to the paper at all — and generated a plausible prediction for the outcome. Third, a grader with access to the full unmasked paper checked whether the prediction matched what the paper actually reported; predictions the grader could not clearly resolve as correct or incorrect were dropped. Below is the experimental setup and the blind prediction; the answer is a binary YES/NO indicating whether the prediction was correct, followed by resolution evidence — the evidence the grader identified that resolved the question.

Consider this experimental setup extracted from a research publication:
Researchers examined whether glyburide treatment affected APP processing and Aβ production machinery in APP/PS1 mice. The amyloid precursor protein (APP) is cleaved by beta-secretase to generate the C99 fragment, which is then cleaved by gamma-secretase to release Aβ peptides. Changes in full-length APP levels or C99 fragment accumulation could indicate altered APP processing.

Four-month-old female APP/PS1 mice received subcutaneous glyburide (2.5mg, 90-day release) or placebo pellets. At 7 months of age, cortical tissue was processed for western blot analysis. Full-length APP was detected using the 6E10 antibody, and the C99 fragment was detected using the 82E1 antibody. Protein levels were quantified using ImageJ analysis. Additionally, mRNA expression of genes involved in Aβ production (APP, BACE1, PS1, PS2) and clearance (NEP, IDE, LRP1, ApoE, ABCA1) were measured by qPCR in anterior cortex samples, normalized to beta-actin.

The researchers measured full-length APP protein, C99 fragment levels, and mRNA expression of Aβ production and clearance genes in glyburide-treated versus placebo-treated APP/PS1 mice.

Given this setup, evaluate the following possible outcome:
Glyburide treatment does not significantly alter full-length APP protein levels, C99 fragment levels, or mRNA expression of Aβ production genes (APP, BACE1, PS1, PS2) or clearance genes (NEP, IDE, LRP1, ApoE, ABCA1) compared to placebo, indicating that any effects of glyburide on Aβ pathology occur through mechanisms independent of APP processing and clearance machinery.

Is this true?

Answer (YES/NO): NO